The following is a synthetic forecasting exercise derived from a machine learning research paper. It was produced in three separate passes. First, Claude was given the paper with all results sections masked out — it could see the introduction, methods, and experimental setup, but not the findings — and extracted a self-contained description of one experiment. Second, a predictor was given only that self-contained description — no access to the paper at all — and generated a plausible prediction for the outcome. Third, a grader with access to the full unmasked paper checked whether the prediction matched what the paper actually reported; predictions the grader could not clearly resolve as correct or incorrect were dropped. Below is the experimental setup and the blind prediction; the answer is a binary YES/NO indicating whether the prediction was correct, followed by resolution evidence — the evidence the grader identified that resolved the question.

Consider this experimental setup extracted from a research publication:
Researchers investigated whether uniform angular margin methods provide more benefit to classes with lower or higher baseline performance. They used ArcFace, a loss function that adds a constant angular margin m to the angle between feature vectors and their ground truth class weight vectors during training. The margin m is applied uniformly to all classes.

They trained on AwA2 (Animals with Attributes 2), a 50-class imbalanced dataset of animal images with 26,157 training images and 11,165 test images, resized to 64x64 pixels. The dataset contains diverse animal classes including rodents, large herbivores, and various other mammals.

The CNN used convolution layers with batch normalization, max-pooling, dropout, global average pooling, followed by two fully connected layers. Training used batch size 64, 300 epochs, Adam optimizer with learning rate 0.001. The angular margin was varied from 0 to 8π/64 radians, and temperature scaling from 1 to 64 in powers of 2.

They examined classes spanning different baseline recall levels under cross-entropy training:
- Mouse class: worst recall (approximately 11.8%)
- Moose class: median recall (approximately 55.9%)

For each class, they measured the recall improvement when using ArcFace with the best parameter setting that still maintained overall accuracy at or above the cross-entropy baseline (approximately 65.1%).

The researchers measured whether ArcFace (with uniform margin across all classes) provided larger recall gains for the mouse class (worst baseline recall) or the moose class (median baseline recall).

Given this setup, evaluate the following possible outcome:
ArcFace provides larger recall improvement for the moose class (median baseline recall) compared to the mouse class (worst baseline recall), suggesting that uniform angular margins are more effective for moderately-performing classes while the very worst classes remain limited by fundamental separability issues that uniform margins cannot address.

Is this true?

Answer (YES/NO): YES